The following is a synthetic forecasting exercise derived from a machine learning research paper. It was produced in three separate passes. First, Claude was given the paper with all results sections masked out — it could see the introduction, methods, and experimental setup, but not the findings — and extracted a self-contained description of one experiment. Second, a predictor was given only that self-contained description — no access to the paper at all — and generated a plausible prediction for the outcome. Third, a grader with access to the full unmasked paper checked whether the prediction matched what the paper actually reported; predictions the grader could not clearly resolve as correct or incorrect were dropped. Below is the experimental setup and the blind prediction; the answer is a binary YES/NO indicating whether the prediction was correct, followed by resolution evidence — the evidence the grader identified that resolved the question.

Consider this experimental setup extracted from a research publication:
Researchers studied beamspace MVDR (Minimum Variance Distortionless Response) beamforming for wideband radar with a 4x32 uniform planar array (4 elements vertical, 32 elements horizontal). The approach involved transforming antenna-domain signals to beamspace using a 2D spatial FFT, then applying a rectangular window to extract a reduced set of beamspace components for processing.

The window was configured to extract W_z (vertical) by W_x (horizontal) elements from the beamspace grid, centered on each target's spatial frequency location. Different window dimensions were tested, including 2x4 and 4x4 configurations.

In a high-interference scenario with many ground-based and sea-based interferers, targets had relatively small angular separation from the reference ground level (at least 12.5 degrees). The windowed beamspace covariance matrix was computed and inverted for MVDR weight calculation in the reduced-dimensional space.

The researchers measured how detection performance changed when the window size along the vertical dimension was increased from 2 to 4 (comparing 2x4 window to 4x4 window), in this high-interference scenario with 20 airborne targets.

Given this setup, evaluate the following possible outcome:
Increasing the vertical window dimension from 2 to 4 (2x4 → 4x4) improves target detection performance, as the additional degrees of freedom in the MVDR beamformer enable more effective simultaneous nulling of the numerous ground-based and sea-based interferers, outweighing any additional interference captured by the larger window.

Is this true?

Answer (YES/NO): YES